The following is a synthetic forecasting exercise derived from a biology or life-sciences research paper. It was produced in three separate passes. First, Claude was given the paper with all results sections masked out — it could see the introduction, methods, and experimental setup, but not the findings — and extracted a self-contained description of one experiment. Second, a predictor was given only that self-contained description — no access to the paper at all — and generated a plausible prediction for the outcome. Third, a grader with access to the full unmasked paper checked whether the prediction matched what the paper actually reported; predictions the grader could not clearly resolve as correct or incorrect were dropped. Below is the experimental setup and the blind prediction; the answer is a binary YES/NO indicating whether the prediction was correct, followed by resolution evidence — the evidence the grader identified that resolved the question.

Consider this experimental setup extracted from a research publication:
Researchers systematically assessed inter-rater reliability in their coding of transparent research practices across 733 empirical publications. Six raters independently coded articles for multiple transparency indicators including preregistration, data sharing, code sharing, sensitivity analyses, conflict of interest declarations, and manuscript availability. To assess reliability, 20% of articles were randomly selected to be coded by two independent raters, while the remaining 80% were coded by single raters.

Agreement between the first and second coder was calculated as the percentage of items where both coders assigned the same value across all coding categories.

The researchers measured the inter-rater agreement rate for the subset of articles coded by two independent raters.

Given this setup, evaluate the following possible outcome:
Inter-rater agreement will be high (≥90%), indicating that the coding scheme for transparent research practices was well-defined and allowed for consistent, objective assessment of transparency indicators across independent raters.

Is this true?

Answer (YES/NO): YES